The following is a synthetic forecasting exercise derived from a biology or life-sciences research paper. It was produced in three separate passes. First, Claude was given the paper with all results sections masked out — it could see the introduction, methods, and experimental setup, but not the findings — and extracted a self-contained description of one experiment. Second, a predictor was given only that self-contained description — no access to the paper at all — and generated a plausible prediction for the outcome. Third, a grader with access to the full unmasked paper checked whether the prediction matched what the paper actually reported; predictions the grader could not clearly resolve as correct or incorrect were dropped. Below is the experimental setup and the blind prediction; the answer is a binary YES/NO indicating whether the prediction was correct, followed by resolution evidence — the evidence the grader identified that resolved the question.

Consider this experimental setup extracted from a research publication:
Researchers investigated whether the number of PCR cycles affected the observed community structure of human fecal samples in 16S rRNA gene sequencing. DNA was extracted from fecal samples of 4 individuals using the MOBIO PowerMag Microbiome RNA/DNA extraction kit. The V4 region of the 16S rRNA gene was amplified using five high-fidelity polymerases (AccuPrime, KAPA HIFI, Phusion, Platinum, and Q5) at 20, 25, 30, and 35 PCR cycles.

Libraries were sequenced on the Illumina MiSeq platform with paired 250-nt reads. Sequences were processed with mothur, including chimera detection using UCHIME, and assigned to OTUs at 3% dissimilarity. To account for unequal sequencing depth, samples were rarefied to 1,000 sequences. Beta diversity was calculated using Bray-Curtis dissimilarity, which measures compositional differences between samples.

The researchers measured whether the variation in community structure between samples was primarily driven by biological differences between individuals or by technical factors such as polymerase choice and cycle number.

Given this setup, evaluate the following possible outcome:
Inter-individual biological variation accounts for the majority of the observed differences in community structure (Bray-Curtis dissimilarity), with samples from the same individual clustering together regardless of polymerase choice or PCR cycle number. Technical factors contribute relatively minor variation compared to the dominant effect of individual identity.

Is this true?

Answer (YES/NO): YES